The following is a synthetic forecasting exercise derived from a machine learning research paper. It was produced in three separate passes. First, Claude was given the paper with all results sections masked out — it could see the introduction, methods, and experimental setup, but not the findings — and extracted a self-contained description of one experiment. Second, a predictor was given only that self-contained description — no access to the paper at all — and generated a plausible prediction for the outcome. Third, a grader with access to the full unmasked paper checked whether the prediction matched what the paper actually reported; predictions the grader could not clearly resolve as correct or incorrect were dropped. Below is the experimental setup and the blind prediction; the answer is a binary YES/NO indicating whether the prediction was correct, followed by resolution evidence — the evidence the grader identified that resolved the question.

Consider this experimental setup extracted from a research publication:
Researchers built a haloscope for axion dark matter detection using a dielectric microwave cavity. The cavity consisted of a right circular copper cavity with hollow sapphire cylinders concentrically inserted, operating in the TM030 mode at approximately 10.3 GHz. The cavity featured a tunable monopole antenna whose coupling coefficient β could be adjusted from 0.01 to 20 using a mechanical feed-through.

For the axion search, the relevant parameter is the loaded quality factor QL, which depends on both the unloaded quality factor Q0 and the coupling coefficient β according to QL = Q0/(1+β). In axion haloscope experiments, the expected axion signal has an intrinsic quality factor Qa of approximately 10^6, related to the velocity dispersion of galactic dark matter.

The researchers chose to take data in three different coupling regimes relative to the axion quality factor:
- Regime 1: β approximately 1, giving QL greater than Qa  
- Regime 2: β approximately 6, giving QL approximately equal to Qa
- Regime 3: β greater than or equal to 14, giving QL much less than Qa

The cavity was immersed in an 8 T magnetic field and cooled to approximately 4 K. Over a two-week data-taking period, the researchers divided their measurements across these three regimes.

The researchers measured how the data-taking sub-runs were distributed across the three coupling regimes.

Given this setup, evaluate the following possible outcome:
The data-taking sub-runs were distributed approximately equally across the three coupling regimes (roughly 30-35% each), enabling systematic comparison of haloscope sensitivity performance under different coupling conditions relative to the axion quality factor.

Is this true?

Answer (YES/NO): NO